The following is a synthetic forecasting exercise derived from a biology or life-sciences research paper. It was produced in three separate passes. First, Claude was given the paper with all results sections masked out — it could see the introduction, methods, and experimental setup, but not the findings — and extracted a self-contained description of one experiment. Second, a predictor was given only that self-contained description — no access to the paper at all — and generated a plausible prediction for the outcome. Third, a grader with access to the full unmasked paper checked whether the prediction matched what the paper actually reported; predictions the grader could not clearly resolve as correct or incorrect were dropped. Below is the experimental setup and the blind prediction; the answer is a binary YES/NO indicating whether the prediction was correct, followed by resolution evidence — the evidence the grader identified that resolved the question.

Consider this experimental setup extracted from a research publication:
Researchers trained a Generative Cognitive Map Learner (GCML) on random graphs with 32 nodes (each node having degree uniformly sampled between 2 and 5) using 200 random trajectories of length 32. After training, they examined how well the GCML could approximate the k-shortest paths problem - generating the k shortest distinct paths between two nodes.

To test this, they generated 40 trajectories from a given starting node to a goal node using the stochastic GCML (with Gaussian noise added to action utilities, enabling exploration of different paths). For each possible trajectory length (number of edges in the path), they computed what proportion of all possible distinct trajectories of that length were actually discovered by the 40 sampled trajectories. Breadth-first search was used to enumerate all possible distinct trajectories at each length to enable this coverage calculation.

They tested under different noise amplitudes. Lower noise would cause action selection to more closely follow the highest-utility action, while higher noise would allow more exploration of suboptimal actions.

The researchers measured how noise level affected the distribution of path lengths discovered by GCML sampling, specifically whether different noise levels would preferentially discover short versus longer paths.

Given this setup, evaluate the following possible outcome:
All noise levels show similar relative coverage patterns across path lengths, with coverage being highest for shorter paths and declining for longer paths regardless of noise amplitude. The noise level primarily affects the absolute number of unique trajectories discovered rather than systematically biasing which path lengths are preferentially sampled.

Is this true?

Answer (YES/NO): NO